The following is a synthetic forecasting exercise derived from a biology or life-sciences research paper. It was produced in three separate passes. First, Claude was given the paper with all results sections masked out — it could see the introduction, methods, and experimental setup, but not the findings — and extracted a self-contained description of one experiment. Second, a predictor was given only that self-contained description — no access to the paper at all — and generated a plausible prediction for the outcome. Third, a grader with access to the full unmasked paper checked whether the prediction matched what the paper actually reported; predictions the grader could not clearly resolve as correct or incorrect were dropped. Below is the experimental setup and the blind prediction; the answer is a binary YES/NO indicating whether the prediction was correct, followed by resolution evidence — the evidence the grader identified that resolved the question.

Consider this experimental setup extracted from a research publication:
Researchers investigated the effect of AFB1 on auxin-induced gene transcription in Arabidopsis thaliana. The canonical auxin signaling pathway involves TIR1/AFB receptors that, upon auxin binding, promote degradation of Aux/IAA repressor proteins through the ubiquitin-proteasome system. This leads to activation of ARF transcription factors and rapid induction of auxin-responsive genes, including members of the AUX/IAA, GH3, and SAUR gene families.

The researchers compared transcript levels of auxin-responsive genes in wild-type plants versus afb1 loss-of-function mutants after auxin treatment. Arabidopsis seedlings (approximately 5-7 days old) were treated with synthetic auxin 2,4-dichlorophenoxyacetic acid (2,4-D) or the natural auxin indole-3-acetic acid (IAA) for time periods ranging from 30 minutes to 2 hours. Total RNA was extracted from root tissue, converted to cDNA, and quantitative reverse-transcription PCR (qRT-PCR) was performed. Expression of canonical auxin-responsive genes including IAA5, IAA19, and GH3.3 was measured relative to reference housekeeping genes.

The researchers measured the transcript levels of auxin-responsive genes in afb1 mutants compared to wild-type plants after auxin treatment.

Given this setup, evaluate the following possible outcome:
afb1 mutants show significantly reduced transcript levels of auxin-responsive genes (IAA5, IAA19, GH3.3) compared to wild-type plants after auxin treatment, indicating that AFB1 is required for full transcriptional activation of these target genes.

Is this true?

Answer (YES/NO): NO